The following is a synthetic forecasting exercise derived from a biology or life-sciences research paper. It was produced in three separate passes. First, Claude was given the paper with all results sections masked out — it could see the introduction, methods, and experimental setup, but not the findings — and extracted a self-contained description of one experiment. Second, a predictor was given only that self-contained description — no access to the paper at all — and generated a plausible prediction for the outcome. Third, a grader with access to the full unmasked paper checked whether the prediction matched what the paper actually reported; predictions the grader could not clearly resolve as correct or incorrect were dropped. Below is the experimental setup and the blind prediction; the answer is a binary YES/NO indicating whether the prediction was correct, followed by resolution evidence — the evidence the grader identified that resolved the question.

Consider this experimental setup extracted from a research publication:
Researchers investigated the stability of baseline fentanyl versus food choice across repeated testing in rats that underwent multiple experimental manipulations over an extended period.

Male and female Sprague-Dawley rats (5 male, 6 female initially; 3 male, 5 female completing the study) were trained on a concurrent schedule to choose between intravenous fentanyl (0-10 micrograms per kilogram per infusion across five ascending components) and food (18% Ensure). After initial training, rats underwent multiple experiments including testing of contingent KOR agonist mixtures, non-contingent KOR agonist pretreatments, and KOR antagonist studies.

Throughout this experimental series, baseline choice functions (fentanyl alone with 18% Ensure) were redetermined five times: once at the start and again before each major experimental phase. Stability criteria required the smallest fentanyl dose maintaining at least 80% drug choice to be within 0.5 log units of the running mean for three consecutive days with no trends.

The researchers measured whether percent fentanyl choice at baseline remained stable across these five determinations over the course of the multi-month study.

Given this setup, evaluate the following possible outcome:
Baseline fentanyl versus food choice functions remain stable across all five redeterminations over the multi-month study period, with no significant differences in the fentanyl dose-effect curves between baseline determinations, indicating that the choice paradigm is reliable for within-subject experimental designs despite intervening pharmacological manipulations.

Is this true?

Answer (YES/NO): YES